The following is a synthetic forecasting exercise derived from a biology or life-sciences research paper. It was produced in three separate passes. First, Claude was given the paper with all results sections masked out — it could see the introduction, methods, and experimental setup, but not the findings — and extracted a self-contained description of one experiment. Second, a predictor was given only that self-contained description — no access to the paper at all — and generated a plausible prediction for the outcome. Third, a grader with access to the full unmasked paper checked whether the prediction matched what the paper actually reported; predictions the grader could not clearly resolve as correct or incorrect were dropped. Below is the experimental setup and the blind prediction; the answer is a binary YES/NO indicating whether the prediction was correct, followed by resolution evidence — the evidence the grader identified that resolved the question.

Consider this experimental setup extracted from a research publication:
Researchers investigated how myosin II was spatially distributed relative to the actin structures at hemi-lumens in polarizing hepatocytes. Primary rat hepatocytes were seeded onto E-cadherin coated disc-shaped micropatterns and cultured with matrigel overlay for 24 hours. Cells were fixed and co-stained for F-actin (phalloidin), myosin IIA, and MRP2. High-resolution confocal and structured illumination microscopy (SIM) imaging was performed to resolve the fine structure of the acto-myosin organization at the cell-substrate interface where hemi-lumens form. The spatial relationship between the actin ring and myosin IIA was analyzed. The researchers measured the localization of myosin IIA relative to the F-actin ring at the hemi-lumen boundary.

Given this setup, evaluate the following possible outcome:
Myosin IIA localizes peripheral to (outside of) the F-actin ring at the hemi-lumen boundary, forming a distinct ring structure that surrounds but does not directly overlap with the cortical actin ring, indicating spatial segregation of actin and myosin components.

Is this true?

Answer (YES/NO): NO